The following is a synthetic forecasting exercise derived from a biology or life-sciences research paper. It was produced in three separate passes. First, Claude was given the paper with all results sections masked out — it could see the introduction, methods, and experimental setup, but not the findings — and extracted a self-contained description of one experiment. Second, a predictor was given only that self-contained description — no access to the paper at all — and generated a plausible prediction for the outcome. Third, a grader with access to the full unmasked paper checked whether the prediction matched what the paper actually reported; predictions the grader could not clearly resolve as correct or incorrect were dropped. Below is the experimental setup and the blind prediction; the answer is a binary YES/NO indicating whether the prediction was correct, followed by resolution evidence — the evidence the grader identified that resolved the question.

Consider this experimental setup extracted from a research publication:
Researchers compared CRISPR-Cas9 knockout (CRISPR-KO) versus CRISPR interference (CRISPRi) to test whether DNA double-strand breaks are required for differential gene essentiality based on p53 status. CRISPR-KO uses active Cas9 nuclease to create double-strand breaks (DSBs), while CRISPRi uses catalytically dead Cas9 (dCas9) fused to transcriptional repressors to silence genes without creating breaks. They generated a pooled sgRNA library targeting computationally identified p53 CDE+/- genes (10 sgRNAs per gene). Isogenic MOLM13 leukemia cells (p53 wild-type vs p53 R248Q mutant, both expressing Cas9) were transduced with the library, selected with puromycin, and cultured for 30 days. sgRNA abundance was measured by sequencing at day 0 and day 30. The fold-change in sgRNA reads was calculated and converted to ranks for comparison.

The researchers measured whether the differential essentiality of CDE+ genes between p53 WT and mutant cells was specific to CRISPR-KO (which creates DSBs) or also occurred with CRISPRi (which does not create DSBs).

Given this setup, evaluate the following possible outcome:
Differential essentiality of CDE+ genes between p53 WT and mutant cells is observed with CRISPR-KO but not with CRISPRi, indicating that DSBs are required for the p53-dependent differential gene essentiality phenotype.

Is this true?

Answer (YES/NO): YES